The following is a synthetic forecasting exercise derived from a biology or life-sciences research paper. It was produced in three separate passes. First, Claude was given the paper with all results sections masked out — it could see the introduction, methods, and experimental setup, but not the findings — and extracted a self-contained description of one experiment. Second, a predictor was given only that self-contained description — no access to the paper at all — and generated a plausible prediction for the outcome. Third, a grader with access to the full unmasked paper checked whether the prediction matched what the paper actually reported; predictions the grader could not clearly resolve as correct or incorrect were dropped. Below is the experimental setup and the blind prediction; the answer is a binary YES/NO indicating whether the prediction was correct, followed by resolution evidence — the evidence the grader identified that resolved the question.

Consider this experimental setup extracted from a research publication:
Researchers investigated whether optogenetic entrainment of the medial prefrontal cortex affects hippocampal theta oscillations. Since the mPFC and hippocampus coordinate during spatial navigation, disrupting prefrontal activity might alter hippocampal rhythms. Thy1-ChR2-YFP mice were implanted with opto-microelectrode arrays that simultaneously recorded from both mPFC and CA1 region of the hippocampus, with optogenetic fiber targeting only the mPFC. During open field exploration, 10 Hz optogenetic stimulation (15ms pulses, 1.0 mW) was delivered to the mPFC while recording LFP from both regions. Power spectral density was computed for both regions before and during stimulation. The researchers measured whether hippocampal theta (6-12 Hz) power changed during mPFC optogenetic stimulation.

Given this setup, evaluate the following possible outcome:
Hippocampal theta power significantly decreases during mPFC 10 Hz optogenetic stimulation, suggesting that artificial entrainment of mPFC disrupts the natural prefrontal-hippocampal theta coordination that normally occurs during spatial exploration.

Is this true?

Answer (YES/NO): NO